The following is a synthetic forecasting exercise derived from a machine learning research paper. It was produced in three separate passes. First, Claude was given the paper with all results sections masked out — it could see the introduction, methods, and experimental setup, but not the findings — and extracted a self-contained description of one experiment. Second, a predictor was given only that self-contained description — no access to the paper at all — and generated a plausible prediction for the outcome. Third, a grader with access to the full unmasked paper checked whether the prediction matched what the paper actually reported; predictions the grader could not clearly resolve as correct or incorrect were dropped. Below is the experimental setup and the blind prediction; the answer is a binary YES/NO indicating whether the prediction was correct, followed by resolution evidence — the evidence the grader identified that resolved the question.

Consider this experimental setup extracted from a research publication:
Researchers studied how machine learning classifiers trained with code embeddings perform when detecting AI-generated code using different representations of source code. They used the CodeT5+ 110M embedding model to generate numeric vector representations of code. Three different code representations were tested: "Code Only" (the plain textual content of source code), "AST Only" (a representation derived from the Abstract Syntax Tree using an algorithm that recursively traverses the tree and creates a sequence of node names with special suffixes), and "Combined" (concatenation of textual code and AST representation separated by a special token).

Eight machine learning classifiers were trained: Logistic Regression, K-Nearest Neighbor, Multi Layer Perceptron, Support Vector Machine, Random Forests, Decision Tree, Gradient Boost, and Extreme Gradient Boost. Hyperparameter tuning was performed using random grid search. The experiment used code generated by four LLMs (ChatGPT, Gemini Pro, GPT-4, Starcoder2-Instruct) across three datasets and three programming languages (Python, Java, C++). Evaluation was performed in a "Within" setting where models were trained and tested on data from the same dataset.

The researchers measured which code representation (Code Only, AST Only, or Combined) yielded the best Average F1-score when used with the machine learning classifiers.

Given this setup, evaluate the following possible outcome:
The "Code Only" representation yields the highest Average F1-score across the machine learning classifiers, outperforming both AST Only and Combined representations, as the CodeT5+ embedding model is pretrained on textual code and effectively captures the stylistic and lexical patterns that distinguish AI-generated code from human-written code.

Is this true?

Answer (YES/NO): NO